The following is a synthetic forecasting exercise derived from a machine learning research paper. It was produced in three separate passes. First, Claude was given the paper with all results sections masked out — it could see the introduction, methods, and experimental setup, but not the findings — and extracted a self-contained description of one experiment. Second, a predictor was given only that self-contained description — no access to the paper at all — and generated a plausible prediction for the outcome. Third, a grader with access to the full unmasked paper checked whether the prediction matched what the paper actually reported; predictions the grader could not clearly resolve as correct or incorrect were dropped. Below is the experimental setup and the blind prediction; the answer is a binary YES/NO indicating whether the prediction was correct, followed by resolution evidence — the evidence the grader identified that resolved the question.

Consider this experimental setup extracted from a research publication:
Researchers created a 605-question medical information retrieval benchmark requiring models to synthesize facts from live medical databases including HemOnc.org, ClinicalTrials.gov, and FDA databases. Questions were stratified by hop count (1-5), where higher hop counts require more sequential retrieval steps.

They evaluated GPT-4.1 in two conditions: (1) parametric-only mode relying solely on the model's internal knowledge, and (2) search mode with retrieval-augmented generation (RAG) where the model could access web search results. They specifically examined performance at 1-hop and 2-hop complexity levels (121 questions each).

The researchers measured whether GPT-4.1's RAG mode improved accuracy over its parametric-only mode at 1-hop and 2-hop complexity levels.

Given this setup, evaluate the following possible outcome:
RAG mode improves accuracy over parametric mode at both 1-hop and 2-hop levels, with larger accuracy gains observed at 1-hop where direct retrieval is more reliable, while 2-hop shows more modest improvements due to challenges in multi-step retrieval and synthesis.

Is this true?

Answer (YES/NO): NO